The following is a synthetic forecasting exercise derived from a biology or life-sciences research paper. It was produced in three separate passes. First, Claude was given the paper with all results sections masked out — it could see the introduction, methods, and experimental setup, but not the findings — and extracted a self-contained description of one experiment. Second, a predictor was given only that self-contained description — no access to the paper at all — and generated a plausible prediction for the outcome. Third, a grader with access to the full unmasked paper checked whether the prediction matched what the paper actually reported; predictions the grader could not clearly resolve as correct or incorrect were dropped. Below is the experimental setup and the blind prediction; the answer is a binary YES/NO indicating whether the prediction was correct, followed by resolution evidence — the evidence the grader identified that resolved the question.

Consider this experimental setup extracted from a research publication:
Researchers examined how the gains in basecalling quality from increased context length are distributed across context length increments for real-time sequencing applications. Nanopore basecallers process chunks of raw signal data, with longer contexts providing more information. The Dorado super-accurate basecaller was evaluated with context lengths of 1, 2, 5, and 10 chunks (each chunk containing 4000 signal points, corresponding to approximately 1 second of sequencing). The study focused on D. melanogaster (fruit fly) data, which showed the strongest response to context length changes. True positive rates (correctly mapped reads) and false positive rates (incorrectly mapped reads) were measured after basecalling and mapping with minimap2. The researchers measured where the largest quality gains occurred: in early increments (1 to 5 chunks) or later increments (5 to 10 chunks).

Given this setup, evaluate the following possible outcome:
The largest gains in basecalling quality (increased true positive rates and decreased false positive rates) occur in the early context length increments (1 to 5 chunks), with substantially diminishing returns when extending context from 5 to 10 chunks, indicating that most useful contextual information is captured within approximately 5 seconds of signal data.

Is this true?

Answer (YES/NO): YES